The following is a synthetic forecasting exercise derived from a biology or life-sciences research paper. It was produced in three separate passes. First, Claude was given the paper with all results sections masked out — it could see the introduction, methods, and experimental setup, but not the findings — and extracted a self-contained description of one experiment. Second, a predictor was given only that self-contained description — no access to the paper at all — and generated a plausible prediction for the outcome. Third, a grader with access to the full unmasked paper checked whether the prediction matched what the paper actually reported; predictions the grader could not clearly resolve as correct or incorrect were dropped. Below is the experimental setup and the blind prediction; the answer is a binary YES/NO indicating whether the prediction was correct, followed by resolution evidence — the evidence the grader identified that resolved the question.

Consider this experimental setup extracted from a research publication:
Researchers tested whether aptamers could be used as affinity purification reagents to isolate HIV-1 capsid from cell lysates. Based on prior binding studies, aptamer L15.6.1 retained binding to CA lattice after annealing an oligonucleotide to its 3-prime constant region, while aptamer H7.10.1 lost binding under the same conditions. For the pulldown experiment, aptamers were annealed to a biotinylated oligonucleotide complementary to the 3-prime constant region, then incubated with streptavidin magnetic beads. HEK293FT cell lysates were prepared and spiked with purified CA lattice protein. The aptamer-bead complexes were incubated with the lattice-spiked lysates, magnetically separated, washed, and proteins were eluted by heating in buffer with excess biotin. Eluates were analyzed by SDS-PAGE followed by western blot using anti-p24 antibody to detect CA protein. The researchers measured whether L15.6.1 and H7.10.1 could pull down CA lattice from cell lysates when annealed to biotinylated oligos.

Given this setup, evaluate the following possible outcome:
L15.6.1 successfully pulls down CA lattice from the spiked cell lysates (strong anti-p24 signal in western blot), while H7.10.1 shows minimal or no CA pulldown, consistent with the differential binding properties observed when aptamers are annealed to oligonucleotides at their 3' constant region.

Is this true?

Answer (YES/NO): YES